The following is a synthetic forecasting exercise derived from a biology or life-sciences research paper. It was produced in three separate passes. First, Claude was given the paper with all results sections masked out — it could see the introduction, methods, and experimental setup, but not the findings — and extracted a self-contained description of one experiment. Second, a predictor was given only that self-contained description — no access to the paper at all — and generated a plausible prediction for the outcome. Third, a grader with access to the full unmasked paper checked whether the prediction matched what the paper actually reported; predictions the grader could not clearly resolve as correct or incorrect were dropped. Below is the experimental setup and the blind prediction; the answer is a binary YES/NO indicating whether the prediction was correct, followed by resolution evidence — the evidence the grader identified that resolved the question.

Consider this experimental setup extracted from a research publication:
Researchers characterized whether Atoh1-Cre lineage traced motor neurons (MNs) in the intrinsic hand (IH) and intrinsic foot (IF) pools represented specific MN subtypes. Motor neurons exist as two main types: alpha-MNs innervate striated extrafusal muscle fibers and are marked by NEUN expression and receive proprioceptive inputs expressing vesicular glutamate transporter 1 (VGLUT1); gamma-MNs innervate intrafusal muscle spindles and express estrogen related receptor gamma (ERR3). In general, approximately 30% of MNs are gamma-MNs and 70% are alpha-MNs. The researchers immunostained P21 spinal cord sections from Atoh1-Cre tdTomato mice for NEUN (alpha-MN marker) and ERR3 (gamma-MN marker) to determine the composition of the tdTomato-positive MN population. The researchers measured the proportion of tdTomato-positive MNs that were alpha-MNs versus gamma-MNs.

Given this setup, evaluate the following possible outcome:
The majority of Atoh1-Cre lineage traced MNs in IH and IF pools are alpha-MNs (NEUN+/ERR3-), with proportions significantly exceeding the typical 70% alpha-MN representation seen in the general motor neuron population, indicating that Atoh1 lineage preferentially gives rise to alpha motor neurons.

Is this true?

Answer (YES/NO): NO